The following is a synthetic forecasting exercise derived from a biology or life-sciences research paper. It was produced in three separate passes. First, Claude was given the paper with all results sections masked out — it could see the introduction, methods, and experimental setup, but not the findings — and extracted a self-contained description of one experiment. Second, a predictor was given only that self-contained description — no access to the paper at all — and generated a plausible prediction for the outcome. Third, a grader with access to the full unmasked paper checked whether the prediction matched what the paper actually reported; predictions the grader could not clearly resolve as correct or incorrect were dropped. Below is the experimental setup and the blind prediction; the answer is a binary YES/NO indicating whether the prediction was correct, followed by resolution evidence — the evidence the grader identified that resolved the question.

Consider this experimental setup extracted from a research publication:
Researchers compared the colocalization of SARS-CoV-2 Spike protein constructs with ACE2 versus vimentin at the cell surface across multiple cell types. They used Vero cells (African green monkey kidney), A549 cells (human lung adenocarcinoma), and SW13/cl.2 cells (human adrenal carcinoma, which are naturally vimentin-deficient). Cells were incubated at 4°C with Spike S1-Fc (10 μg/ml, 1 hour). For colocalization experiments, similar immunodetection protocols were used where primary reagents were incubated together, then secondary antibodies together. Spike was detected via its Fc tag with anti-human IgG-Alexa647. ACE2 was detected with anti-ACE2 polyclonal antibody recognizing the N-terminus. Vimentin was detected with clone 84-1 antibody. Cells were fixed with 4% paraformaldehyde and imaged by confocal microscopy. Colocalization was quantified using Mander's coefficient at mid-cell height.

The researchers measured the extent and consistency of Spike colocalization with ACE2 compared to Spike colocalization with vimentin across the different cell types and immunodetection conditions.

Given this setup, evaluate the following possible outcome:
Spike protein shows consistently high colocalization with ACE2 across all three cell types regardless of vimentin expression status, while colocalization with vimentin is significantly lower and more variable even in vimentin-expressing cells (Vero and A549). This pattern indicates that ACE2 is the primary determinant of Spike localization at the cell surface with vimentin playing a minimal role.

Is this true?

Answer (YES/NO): YES